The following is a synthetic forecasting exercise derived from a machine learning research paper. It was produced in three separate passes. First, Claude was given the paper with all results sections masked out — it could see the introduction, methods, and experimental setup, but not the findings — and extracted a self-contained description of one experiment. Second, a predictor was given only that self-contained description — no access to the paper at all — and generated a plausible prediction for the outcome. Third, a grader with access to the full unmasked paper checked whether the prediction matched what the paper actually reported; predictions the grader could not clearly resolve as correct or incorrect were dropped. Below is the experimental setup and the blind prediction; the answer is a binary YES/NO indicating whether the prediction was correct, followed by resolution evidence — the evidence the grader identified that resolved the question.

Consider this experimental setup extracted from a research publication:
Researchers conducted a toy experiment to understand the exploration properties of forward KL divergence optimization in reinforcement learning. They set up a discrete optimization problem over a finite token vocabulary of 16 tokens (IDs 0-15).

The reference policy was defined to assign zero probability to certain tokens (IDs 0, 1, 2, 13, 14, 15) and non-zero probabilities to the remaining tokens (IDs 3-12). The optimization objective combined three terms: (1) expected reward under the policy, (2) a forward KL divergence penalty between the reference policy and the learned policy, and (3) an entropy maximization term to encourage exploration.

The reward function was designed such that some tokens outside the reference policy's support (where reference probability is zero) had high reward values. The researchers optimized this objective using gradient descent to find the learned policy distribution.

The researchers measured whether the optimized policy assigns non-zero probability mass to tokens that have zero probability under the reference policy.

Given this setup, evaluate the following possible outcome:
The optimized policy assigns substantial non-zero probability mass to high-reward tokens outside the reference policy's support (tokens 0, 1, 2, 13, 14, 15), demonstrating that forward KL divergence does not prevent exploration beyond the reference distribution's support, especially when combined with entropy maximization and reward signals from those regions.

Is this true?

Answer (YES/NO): YES